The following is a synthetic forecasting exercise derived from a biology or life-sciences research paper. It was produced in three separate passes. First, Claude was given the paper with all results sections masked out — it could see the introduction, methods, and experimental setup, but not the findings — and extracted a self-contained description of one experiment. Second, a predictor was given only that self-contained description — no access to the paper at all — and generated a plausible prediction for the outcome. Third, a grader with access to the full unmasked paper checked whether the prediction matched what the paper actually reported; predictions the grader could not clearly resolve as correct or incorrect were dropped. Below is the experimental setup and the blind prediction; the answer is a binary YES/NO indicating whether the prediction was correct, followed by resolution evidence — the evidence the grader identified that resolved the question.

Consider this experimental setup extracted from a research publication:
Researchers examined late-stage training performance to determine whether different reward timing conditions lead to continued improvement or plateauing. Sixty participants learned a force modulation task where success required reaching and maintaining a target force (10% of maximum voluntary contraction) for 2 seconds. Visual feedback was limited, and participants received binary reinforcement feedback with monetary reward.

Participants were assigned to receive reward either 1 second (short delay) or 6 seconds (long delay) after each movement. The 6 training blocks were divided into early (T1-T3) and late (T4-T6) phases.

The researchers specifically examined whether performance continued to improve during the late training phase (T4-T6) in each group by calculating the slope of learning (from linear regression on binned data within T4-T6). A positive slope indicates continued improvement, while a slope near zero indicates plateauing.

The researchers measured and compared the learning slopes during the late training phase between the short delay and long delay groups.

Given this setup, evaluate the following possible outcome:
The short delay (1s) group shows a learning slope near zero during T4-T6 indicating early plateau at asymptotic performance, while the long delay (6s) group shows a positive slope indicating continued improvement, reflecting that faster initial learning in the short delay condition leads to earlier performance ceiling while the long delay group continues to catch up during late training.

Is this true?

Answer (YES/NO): NO